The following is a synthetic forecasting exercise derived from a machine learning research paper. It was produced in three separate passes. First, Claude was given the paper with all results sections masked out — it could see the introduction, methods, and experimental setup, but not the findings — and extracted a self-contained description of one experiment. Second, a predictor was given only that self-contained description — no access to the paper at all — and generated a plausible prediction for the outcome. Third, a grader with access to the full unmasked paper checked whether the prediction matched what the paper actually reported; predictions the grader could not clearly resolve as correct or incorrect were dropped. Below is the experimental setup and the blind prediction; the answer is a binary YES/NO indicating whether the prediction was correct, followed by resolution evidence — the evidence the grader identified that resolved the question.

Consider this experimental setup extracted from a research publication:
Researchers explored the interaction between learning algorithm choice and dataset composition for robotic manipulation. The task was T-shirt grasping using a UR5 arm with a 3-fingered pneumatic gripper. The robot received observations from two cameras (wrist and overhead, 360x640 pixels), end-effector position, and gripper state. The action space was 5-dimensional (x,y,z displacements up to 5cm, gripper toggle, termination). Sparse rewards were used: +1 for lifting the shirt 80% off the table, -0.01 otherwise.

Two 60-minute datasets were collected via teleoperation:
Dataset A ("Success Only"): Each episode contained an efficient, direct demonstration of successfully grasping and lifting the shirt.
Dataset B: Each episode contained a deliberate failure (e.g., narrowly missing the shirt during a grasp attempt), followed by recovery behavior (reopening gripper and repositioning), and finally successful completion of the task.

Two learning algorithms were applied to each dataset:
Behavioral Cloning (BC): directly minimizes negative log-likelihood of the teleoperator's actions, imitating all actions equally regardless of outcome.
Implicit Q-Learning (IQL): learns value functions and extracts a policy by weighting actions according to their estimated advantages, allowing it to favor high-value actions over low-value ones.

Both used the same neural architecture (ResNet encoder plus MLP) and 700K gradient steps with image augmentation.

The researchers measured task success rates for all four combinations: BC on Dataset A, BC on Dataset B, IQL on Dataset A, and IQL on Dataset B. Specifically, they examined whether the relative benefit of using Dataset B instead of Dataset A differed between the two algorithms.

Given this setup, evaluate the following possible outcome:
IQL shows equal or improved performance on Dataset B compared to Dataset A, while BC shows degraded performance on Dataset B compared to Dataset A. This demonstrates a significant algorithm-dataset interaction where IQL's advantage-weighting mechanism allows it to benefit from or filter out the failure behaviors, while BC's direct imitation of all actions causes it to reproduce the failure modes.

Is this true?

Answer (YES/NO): NO